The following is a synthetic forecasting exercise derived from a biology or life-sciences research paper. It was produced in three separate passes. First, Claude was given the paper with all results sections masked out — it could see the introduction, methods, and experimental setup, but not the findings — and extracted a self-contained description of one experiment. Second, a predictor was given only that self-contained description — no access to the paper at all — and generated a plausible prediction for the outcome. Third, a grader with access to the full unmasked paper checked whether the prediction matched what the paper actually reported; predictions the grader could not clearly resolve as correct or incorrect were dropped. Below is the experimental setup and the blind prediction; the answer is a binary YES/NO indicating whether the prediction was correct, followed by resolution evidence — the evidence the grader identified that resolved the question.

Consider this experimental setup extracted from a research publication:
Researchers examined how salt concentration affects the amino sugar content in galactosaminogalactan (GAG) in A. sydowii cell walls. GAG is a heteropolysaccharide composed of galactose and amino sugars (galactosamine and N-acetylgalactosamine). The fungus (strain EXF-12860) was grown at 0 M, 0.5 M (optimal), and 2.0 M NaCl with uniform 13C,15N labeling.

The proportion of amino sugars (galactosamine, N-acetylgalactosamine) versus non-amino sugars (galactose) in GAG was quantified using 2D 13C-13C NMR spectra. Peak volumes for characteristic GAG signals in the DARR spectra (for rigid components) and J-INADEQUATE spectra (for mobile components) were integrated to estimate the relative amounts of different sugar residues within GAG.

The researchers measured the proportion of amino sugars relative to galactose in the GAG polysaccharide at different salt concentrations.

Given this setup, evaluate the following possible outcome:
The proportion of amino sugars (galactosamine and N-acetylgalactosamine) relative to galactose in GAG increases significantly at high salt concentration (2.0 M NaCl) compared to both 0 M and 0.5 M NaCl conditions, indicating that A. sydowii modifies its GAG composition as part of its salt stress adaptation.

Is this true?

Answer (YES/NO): YES